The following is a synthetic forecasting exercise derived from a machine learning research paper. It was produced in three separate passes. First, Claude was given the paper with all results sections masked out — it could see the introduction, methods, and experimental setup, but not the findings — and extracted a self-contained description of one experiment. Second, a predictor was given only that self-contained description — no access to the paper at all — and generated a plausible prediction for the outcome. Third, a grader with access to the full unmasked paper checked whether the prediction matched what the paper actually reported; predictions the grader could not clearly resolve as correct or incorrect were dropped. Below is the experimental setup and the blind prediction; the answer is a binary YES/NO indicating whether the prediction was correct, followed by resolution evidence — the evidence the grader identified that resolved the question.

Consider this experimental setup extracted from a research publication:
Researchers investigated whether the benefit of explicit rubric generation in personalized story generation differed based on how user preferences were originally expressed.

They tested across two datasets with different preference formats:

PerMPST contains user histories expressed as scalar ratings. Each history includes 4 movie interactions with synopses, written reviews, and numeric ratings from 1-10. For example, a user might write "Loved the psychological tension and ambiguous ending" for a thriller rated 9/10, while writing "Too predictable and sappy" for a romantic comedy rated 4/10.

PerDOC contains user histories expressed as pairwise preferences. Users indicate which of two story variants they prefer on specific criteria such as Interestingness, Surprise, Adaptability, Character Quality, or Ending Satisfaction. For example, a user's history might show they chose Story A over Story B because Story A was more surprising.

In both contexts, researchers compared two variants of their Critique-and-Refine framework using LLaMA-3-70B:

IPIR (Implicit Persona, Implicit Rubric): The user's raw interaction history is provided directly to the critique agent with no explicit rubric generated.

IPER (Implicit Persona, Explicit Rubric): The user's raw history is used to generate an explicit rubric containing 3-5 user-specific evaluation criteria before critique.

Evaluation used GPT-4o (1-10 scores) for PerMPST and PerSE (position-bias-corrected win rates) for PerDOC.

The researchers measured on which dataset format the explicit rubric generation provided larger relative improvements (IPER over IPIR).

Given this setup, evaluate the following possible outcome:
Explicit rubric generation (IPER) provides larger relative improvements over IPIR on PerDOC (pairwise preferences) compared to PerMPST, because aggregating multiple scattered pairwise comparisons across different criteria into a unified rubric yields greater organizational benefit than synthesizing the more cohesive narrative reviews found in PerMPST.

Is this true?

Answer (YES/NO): YES